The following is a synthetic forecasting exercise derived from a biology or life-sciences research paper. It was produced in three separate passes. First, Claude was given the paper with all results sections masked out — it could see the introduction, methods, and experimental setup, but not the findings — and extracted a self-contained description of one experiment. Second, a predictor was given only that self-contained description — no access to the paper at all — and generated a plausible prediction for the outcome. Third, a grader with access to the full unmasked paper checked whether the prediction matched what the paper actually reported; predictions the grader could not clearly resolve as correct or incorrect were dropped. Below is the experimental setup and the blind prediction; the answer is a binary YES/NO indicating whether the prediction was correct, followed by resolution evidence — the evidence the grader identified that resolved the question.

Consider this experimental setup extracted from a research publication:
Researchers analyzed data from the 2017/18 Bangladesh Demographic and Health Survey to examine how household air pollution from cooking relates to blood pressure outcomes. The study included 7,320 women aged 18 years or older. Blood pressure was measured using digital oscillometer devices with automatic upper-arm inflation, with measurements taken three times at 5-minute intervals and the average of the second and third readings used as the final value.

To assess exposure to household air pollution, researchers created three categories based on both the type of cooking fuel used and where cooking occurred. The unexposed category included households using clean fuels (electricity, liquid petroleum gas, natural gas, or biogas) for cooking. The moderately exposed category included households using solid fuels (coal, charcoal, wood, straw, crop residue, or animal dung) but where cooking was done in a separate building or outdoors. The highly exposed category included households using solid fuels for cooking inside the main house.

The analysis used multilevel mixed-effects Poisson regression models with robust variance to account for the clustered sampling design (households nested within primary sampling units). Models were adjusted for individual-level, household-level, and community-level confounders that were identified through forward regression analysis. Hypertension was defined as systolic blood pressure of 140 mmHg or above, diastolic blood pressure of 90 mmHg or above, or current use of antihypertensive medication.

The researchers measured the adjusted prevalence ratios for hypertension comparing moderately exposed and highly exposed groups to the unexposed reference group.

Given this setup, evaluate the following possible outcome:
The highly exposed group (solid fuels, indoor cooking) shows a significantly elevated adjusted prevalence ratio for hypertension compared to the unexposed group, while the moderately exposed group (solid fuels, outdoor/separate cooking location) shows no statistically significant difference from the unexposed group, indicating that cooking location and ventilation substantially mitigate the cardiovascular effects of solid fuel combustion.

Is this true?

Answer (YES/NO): NO